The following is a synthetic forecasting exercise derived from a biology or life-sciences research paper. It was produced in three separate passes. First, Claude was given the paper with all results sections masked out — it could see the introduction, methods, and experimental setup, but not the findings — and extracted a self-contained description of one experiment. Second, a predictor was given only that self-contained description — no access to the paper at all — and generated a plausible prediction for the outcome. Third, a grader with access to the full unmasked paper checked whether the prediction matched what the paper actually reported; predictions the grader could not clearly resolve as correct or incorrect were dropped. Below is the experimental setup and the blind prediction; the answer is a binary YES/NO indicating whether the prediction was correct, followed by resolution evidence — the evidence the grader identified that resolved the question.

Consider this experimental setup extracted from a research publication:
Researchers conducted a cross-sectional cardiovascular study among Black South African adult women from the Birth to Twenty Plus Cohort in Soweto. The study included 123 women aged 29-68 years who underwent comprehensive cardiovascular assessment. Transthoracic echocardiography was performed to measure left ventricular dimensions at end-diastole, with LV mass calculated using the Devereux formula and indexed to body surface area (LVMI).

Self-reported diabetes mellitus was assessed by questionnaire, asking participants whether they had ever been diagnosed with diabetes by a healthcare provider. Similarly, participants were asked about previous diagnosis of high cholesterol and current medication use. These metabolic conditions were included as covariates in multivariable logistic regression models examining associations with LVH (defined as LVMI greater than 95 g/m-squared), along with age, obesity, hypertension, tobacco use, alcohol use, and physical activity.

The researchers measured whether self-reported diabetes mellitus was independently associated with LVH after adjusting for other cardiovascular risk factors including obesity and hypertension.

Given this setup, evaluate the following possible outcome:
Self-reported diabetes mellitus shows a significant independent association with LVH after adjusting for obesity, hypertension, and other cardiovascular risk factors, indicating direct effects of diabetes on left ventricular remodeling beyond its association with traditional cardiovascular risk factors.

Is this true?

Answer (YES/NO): NO